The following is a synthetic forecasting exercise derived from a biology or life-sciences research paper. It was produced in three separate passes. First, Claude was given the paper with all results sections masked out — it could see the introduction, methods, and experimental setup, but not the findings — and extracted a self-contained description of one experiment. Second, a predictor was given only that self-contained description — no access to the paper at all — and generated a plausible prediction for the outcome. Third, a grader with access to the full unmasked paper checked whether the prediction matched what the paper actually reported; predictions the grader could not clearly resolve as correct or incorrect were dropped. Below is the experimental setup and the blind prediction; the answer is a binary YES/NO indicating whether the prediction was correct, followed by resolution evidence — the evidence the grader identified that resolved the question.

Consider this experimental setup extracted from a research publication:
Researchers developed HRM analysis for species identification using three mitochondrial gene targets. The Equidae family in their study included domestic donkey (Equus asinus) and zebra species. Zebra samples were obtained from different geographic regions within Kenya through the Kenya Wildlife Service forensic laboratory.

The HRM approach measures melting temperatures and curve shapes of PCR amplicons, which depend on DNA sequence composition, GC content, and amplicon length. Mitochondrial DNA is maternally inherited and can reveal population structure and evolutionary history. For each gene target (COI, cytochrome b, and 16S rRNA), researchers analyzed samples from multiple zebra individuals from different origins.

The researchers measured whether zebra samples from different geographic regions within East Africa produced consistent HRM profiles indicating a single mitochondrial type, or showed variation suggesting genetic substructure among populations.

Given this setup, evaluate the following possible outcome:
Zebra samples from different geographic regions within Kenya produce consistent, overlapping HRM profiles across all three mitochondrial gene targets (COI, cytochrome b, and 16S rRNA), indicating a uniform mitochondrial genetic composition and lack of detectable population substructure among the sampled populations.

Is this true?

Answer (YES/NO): NO